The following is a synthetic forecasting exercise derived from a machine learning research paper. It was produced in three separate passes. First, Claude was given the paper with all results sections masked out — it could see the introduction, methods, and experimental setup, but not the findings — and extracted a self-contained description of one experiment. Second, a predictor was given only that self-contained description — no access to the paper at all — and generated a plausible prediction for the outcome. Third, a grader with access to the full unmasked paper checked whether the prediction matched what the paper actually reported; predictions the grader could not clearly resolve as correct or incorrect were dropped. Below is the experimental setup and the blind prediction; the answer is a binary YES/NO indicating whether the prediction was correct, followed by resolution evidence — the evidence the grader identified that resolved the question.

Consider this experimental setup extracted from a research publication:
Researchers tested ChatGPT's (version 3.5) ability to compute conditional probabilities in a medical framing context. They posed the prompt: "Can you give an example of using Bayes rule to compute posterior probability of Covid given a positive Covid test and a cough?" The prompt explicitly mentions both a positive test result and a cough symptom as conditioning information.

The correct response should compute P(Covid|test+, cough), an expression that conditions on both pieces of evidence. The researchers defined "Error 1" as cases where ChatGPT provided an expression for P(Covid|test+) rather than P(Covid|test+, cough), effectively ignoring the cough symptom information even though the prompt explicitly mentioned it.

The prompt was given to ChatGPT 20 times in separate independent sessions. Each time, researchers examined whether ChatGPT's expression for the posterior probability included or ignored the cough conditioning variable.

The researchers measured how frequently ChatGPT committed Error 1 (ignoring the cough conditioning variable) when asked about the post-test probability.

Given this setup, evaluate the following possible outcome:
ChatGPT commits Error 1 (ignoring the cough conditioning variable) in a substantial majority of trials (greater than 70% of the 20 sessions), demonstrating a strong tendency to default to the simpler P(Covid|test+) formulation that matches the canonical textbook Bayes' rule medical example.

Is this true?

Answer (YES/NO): NO